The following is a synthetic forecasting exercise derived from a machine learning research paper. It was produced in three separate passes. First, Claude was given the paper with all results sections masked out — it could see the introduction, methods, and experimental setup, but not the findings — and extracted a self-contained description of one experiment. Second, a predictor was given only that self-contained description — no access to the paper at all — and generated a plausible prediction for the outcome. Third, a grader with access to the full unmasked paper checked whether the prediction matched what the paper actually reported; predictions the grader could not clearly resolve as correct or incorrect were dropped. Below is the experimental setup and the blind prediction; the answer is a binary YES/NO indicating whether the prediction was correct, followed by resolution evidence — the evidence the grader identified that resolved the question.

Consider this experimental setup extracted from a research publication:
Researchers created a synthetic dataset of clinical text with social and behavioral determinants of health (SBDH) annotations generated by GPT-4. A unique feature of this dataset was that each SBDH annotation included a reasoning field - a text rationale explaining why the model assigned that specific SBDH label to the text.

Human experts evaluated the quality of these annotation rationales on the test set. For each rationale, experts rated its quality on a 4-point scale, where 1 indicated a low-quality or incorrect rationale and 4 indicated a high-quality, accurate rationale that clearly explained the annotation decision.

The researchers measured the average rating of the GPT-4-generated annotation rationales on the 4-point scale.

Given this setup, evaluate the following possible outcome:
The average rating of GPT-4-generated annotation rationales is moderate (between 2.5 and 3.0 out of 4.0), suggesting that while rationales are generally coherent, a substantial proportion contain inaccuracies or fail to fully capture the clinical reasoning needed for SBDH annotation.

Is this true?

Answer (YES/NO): NO